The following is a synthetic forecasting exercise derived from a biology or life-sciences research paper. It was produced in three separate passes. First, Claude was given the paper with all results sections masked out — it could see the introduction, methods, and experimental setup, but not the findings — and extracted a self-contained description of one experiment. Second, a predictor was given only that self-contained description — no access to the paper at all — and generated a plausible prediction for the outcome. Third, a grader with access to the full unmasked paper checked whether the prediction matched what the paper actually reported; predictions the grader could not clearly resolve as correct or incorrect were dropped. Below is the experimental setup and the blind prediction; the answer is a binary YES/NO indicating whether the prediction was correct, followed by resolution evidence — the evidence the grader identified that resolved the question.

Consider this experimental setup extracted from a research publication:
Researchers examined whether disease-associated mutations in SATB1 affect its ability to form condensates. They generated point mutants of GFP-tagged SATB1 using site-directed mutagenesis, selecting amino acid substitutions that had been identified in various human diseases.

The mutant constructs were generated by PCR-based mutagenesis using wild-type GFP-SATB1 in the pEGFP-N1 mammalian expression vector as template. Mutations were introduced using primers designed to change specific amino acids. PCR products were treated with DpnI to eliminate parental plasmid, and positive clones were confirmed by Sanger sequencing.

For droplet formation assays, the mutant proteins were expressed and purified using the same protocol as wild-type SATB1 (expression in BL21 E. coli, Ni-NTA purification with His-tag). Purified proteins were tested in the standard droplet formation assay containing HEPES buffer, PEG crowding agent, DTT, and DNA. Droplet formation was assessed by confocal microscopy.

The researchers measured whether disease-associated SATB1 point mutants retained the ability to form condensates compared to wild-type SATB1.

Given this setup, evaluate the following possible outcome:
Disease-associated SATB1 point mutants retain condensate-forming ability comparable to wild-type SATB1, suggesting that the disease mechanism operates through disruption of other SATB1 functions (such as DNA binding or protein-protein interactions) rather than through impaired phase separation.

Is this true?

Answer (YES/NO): NO